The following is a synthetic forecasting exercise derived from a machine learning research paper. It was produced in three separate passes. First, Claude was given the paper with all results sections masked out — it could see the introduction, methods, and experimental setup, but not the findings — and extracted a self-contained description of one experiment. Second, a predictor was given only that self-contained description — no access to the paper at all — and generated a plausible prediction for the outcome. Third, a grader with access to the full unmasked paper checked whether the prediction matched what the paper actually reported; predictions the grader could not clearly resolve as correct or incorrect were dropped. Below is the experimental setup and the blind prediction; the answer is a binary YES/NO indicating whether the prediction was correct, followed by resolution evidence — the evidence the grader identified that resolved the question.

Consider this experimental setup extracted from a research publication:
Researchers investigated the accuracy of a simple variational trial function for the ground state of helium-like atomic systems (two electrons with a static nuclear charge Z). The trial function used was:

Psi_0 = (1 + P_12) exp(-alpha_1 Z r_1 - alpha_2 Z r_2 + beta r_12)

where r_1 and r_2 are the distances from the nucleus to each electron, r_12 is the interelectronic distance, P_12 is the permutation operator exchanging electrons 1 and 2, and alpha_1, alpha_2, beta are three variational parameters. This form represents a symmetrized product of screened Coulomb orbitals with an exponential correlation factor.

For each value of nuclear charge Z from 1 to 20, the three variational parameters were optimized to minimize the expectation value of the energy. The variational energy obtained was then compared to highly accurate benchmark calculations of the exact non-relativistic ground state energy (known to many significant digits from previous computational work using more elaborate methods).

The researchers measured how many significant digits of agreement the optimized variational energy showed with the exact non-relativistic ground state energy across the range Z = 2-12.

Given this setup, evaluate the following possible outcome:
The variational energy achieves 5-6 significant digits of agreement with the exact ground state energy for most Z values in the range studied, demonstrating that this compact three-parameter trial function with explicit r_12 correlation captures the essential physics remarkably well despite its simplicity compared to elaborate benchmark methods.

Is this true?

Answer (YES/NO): NO